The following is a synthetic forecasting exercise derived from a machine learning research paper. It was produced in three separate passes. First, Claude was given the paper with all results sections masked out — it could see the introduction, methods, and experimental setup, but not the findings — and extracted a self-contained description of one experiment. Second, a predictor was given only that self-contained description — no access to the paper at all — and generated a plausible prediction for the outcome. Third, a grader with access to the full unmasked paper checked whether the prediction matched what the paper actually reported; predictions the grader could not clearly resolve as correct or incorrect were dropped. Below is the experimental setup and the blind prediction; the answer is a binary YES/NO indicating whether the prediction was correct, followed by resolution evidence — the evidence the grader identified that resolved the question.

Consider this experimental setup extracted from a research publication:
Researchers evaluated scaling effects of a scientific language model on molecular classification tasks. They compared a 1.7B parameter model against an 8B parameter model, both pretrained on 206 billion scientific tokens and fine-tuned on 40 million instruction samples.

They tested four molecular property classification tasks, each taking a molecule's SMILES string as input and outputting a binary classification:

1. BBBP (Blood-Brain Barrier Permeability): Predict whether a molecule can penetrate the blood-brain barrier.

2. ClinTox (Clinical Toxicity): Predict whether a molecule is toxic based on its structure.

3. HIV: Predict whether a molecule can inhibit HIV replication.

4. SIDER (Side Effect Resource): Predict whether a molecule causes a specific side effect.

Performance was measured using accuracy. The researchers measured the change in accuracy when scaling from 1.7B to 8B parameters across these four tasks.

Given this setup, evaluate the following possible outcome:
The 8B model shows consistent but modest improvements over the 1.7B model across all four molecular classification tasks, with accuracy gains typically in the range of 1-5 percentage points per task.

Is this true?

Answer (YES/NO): NO